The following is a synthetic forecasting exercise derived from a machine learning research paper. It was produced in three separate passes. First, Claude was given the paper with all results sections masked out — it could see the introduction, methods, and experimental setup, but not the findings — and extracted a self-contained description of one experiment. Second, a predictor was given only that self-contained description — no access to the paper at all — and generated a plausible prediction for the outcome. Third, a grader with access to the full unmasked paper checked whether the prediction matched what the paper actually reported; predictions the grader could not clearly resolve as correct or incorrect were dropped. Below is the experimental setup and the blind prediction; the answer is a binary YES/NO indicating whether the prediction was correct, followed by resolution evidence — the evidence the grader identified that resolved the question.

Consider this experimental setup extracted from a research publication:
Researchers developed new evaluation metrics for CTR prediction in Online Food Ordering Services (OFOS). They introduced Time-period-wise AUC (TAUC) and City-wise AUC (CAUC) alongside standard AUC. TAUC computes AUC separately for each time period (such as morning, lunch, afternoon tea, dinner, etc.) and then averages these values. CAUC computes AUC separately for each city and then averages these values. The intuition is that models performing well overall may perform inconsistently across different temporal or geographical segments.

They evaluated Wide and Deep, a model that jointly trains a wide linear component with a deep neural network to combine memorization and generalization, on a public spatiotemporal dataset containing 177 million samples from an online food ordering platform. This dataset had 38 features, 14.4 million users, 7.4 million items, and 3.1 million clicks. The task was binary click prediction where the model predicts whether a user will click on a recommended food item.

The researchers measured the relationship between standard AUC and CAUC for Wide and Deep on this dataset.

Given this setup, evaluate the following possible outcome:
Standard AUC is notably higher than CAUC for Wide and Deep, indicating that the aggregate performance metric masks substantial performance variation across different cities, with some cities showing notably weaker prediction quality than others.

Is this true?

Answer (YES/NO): NO